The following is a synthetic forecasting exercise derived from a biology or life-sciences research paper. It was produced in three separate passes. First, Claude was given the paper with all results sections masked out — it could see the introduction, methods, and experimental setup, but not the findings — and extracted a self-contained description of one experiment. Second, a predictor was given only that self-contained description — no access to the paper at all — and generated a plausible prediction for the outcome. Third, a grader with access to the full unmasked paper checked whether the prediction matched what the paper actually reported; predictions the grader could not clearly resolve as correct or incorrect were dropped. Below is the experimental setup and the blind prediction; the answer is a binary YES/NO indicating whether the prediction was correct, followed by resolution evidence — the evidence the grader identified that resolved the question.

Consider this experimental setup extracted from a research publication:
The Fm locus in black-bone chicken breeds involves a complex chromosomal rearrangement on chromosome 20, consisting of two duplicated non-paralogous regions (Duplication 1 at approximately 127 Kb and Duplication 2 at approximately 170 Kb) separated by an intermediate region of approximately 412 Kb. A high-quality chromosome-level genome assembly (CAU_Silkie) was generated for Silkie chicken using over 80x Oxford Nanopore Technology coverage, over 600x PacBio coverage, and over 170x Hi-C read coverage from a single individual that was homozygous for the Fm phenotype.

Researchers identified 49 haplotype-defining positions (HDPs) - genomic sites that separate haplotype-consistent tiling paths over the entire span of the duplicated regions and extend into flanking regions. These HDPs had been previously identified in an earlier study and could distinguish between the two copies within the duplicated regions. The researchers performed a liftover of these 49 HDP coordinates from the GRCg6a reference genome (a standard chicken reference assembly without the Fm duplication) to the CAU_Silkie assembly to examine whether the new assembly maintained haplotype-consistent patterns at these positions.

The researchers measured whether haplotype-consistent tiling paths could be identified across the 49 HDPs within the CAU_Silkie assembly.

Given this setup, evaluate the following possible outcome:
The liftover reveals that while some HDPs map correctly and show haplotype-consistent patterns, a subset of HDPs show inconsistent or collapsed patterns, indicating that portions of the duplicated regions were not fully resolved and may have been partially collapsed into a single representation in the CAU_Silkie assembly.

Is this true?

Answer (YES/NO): YES